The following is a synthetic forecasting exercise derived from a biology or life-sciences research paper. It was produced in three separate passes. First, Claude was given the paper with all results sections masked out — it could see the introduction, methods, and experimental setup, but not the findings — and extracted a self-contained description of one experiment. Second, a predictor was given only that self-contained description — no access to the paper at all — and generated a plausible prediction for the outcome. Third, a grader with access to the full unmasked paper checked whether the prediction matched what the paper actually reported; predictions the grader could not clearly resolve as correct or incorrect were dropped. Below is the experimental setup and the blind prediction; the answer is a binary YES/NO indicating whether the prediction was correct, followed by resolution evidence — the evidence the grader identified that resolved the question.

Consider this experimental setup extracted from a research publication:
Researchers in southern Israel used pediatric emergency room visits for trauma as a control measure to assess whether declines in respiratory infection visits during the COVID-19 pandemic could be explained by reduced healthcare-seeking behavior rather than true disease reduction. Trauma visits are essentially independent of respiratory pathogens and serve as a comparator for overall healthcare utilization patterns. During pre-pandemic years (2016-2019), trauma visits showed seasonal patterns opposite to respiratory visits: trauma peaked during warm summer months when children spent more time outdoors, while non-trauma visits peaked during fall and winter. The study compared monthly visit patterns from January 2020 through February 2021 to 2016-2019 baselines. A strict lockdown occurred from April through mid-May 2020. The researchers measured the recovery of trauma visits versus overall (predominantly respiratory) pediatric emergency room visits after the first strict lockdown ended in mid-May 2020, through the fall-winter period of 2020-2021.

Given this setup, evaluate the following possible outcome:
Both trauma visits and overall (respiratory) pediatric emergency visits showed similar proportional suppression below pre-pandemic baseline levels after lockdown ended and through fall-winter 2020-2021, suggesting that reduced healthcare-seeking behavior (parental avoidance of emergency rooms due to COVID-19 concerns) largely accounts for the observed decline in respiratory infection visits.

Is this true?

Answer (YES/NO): NO